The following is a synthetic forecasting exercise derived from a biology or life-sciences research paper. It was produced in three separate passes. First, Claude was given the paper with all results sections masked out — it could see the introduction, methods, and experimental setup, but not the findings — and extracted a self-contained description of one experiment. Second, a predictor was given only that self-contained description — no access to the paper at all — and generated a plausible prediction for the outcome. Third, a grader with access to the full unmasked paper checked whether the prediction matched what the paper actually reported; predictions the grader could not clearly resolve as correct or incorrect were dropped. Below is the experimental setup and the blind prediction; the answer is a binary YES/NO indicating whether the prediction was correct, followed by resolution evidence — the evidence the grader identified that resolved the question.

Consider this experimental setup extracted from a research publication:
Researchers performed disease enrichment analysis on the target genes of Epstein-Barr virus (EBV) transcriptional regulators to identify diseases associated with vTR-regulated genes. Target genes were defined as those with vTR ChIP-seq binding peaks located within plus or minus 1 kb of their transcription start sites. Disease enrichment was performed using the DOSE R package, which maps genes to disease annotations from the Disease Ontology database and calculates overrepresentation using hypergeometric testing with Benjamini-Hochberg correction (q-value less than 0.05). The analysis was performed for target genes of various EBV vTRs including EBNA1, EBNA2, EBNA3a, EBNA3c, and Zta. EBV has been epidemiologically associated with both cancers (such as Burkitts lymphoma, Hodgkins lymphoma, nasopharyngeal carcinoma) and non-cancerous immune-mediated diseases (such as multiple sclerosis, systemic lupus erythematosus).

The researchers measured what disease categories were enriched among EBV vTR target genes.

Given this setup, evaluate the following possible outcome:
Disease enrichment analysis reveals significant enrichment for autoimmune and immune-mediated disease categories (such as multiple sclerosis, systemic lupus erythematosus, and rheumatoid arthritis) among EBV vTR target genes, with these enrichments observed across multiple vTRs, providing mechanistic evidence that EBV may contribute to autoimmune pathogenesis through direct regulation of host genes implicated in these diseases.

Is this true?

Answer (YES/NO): YES